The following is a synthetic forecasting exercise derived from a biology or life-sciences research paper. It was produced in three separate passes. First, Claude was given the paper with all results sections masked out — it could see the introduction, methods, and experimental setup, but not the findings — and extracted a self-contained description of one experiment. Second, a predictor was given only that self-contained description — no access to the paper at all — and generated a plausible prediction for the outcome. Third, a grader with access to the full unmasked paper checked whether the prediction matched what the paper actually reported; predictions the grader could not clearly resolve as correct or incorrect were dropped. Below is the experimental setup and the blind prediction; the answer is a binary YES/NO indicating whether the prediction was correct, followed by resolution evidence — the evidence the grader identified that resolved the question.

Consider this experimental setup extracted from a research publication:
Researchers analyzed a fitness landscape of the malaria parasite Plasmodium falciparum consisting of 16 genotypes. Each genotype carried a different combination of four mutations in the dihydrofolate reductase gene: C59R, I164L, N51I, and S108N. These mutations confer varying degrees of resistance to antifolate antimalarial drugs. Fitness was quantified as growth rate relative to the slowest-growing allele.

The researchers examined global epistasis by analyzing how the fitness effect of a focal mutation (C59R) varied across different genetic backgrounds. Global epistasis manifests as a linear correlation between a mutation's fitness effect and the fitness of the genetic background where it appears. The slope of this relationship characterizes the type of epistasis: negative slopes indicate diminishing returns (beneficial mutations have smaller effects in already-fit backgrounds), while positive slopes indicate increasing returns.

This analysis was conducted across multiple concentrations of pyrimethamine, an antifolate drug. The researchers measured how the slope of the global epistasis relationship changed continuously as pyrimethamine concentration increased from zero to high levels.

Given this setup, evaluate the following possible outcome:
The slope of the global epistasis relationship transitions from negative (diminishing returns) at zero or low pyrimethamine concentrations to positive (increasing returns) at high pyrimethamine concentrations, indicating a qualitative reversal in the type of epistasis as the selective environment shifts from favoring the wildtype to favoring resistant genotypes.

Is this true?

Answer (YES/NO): YES